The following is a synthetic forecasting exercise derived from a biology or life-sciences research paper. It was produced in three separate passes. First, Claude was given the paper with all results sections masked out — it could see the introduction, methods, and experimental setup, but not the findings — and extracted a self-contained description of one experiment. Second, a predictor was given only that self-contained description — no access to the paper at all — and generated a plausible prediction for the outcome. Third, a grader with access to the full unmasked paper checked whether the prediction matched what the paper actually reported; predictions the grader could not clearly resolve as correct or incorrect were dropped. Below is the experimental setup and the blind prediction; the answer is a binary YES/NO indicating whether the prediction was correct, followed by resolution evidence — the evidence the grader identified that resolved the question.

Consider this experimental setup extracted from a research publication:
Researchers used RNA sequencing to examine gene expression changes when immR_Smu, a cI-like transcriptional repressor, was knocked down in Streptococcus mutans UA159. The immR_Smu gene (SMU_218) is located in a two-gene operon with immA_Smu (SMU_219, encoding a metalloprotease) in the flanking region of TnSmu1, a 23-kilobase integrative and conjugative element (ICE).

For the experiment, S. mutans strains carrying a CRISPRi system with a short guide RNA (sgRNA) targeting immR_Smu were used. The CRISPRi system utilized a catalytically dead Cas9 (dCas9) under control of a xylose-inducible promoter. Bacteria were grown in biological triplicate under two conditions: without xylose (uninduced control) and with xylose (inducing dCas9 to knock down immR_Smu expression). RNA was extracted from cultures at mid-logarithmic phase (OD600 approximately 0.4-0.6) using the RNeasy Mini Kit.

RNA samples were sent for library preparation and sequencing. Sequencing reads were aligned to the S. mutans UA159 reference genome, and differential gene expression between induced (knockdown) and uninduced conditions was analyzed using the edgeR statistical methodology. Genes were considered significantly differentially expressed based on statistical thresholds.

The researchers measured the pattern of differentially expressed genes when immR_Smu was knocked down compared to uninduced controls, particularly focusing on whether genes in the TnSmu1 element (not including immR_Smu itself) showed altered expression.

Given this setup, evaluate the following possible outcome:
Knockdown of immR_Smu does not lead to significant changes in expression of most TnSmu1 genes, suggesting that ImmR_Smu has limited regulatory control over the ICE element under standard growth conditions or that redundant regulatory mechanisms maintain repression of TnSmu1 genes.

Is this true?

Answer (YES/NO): NO